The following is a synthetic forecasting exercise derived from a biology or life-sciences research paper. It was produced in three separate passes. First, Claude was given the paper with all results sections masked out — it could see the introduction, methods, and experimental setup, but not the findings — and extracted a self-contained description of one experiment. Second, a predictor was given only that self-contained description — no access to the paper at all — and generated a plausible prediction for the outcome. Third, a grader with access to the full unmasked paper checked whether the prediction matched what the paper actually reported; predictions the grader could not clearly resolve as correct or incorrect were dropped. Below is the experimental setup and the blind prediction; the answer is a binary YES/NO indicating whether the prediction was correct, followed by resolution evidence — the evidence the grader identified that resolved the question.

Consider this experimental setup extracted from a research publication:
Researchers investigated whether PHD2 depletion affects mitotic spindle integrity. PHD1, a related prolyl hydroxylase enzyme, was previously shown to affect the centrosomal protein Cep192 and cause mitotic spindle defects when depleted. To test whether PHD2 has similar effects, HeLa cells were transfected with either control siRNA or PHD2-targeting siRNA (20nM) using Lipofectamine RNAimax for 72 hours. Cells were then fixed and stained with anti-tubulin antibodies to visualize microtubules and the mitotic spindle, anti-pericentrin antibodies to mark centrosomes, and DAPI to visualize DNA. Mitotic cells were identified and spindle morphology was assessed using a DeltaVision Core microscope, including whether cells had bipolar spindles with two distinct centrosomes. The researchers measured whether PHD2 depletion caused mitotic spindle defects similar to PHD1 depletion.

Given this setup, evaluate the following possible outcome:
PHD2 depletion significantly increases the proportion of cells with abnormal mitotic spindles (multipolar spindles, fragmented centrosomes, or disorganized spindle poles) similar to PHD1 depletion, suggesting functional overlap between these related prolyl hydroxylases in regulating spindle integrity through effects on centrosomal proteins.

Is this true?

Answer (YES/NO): NO